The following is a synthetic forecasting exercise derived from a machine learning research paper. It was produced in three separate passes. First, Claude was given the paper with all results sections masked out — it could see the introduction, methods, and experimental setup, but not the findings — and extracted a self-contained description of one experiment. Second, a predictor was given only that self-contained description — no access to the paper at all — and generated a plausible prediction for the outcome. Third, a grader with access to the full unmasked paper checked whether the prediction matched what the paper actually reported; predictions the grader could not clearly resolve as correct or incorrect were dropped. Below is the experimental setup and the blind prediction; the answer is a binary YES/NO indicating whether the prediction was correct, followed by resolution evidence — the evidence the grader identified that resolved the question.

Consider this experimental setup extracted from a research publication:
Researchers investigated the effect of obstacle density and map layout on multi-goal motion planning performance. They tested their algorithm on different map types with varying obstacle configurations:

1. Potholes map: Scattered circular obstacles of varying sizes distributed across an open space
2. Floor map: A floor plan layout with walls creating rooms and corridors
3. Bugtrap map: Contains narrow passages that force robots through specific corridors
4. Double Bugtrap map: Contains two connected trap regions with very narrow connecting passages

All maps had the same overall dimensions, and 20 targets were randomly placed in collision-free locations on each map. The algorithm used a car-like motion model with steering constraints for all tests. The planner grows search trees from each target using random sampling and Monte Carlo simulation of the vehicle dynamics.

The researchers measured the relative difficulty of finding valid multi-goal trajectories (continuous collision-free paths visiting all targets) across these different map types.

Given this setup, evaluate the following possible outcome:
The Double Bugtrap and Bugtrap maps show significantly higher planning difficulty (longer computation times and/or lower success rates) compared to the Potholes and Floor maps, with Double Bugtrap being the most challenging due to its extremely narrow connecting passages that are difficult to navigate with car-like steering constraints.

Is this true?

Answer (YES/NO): NO